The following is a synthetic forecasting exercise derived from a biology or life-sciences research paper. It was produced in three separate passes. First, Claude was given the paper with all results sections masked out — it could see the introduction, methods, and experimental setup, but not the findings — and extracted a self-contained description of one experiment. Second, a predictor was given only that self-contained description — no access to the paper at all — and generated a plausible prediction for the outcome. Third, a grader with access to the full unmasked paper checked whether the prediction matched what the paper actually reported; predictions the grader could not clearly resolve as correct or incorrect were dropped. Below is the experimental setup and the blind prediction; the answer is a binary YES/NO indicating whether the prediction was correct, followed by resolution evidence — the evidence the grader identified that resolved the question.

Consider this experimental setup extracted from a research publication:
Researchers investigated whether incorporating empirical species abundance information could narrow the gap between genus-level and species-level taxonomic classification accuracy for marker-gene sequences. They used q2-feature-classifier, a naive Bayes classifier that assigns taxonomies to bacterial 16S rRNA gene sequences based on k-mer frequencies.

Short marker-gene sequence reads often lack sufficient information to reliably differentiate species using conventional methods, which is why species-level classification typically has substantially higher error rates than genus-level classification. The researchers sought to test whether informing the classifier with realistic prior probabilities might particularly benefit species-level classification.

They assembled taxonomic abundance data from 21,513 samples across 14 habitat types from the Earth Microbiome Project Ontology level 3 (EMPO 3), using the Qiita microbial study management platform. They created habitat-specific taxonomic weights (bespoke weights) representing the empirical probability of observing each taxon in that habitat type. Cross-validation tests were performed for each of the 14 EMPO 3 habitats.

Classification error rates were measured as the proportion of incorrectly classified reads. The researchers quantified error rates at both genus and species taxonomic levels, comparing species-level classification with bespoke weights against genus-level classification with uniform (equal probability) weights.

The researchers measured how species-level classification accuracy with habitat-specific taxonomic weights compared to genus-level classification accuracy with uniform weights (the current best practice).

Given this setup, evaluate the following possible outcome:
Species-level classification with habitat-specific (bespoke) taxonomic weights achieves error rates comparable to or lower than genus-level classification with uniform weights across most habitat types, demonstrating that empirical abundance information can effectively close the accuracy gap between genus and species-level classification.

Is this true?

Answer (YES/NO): YES